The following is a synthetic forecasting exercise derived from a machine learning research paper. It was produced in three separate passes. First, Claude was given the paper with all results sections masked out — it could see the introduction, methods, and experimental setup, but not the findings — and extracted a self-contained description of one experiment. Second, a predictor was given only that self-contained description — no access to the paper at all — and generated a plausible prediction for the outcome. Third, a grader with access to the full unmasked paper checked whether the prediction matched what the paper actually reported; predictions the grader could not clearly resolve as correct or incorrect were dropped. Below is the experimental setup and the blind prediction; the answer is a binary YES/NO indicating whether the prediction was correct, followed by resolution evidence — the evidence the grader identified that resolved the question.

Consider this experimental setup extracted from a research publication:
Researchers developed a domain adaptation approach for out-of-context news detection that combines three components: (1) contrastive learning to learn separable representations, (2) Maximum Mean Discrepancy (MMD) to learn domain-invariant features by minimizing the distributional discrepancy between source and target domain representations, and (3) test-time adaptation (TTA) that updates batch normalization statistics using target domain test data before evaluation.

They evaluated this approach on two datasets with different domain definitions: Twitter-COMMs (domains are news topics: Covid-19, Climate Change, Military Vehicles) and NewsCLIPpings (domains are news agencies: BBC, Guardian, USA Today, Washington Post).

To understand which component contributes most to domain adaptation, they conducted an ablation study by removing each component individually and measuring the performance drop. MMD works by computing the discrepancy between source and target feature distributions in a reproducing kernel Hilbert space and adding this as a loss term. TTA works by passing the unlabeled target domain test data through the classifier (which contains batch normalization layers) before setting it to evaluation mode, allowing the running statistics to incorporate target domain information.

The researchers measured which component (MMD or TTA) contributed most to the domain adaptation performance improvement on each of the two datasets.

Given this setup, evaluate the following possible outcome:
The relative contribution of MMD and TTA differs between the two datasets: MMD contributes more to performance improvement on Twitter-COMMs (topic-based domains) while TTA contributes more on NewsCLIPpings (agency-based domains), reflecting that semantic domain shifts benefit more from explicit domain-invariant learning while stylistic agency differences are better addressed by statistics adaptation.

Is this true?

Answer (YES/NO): YES